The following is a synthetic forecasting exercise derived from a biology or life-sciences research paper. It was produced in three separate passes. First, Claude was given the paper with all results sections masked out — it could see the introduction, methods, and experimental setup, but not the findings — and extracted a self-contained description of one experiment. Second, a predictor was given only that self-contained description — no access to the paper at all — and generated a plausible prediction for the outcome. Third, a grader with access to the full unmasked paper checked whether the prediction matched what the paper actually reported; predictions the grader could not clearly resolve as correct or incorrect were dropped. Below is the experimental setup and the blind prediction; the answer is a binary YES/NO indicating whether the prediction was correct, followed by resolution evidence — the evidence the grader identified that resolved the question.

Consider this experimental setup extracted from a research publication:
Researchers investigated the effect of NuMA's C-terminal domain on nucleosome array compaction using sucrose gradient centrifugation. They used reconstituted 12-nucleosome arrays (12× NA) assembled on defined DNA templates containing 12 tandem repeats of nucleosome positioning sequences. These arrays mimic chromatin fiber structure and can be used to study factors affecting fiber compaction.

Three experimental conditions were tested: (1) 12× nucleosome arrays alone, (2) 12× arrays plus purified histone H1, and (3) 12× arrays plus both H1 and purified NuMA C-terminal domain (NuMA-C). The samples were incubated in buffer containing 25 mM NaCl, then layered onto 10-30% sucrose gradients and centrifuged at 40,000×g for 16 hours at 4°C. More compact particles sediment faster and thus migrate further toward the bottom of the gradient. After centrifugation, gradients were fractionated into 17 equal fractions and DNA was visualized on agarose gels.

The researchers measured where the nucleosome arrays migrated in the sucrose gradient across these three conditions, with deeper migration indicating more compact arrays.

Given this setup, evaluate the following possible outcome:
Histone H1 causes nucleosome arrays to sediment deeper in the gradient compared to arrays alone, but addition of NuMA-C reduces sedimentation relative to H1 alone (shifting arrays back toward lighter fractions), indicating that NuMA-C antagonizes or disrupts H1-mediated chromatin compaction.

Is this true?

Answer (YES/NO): NO